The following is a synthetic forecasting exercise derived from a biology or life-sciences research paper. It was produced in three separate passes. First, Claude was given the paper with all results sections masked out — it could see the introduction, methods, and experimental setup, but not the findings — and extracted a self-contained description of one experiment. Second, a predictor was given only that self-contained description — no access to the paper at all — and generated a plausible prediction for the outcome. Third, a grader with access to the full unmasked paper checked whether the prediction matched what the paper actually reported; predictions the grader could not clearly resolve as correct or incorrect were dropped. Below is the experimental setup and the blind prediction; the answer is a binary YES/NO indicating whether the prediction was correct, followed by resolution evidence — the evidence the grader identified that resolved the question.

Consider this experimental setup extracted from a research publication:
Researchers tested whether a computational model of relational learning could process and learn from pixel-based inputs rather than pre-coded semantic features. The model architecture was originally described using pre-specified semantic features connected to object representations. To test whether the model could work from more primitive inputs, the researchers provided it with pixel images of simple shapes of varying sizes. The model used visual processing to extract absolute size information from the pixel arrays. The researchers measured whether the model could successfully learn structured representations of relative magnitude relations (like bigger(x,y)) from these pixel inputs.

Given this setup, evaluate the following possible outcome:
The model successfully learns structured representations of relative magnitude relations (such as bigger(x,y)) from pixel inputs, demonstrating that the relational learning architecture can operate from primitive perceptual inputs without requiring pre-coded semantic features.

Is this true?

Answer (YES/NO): YES